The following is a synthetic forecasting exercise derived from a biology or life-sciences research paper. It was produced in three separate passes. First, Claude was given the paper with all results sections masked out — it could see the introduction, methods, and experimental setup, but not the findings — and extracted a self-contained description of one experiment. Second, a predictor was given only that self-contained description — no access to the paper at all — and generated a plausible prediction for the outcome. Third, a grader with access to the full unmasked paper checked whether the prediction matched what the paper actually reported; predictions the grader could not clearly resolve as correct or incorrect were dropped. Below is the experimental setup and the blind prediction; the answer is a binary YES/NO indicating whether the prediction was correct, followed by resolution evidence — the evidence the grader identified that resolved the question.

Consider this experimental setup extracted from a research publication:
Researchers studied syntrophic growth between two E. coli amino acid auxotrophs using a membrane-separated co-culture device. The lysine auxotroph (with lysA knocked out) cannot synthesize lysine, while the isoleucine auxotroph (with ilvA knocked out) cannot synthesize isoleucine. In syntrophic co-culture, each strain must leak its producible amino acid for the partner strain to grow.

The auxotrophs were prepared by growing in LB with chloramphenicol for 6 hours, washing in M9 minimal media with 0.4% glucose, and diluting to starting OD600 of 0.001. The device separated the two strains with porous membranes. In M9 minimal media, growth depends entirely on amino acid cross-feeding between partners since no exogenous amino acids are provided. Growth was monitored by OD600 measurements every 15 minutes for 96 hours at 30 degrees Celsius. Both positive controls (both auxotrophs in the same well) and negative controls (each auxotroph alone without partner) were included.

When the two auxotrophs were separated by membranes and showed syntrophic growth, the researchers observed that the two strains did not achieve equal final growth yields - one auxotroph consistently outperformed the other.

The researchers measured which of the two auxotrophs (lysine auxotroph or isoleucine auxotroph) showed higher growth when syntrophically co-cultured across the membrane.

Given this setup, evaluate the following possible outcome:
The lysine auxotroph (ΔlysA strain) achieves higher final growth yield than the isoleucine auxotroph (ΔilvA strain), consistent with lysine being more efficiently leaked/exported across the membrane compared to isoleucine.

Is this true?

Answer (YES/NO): YES